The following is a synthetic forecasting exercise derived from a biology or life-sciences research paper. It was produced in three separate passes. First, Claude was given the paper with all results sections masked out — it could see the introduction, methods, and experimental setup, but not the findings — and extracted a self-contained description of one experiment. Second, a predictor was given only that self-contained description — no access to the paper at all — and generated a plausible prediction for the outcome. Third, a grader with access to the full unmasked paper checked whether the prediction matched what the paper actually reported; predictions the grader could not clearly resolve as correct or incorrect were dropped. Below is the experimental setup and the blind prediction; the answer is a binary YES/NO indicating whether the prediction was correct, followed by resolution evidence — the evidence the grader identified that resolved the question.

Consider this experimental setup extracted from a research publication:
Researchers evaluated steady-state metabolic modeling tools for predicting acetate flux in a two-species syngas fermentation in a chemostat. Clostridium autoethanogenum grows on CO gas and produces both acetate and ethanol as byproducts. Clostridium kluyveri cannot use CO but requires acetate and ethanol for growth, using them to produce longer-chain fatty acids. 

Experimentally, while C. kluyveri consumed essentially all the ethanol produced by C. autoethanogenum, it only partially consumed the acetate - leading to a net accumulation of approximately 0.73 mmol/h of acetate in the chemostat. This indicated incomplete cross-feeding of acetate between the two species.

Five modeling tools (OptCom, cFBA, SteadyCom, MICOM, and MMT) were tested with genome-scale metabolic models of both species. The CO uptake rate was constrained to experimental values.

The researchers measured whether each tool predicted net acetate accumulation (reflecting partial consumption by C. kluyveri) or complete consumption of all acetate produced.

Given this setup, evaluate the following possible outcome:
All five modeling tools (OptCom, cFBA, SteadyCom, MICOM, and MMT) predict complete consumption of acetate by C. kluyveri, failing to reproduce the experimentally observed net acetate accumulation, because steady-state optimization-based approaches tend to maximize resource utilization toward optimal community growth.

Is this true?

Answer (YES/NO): NO